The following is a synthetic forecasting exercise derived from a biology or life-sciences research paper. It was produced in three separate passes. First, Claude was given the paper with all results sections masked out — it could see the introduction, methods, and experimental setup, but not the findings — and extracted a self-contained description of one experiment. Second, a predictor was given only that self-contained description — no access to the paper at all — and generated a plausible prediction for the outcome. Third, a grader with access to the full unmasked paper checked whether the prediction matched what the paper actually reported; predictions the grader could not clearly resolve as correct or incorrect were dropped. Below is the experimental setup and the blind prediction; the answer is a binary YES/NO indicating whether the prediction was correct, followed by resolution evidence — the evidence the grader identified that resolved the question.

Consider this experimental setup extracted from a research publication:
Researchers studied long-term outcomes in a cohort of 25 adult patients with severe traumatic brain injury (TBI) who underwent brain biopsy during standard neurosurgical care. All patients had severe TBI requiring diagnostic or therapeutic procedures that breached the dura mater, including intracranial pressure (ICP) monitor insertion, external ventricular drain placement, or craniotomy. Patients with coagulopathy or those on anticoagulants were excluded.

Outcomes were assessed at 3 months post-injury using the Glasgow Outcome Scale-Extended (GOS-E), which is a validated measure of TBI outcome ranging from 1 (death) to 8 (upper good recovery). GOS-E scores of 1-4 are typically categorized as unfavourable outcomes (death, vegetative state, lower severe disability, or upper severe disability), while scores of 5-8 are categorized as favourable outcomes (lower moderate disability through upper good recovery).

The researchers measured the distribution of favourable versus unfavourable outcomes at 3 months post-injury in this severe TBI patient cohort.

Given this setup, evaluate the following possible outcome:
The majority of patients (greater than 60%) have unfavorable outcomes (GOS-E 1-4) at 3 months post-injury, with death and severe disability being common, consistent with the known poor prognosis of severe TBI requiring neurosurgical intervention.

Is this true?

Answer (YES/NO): YES